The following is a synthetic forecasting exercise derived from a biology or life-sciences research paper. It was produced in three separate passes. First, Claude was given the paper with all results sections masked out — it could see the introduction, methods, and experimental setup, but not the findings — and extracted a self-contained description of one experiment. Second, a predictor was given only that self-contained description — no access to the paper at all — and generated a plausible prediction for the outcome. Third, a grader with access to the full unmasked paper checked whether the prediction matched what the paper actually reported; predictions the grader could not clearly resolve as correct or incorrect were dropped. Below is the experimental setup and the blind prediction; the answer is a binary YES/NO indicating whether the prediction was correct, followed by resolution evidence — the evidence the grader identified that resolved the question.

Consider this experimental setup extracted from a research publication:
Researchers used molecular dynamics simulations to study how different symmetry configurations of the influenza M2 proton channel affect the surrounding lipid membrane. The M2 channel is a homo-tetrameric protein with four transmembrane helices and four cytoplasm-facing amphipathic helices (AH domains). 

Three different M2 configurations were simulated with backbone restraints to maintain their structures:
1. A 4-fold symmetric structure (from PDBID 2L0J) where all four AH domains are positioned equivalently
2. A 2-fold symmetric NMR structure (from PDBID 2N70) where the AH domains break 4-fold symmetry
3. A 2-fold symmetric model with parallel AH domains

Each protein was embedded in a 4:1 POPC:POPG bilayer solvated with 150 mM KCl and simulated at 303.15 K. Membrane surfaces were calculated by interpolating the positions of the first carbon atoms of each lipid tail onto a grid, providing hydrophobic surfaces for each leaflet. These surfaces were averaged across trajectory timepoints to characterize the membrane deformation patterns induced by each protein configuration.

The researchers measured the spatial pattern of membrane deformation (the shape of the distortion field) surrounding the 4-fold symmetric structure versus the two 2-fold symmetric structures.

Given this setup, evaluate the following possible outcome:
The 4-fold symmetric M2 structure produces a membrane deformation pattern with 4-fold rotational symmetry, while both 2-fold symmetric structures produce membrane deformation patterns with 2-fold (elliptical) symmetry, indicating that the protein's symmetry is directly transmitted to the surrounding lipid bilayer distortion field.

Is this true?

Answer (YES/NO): YES